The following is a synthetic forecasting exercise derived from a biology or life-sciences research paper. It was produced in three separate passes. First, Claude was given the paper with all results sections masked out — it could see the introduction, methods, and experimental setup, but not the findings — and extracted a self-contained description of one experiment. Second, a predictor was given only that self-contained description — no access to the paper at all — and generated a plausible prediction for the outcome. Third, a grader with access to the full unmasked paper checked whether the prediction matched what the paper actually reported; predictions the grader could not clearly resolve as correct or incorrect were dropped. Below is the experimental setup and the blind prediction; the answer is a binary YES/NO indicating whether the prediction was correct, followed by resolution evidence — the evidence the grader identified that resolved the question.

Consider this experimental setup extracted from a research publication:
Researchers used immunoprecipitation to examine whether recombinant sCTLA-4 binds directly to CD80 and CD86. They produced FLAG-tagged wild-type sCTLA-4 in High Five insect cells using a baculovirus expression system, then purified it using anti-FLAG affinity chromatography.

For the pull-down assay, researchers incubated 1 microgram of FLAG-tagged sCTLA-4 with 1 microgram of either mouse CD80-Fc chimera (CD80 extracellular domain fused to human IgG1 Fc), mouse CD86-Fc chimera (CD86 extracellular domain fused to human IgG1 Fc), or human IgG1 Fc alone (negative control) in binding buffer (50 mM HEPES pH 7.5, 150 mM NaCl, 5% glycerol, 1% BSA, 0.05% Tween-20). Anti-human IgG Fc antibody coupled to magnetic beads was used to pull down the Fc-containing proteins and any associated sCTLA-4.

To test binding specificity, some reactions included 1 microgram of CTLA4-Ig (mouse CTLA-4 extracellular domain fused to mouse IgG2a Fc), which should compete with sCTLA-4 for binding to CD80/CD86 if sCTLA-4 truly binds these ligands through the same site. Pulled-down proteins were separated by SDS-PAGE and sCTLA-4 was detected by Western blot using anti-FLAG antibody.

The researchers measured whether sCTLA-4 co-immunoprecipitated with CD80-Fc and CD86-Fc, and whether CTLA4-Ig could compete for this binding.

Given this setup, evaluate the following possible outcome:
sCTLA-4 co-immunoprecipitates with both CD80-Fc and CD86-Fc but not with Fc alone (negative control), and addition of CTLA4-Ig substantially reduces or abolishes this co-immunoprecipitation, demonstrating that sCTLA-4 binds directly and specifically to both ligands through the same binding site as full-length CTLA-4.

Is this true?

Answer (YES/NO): YES